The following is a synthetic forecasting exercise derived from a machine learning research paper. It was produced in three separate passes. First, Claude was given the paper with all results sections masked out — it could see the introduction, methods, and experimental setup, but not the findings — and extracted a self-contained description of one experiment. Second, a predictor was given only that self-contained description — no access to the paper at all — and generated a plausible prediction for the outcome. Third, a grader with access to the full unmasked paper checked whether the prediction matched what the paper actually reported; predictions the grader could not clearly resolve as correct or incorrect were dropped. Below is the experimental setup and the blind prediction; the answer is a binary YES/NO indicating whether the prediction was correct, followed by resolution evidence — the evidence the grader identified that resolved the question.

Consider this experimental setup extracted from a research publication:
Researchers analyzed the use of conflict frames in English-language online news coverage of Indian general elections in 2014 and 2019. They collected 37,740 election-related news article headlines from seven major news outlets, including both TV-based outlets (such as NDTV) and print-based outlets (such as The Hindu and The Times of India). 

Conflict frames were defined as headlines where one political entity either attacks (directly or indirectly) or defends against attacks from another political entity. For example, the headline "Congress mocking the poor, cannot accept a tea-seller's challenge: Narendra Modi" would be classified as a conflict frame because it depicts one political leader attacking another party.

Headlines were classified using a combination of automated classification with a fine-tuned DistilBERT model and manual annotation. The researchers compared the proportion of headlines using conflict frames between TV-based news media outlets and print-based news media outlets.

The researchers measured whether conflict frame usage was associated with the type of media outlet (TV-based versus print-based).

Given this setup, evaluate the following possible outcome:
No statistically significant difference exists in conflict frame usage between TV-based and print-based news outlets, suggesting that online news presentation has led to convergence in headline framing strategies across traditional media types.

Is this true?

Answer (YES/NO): NO